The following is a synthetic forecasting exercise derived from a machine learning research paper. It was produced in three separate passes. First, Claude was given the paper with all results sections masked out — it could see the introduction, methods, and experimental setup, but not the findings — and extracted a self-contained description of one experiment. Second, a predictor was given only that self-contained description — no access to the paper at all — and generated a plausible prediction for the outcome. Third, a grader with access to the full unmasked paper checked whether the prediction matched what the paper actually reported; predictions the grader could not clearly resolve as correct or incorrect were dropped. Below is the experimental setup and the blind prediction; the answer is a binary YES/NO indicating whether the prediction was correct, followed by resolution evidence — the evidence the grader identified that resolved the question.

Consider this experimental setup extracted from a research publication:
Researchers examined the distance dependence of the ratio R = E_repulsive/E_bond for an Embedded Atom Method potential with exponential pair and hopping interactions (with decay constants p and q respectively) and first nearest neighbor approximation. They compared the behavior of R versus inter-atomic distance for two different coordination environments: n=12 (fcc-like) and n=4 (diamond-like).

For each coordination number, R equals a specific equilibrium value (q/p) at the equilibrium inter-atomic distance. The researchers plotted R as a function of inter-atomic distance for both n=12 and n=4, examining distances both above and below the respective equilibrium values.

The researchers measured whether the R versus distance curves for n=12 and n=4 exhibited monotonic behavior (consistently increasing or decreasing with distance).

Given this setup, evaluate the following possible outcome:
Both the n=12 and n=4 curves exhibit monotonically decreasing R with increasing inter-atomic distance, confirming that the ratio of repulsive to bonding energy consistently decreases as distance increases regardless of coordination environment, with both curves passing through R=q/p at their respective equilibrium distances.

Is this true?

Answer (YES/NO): YES